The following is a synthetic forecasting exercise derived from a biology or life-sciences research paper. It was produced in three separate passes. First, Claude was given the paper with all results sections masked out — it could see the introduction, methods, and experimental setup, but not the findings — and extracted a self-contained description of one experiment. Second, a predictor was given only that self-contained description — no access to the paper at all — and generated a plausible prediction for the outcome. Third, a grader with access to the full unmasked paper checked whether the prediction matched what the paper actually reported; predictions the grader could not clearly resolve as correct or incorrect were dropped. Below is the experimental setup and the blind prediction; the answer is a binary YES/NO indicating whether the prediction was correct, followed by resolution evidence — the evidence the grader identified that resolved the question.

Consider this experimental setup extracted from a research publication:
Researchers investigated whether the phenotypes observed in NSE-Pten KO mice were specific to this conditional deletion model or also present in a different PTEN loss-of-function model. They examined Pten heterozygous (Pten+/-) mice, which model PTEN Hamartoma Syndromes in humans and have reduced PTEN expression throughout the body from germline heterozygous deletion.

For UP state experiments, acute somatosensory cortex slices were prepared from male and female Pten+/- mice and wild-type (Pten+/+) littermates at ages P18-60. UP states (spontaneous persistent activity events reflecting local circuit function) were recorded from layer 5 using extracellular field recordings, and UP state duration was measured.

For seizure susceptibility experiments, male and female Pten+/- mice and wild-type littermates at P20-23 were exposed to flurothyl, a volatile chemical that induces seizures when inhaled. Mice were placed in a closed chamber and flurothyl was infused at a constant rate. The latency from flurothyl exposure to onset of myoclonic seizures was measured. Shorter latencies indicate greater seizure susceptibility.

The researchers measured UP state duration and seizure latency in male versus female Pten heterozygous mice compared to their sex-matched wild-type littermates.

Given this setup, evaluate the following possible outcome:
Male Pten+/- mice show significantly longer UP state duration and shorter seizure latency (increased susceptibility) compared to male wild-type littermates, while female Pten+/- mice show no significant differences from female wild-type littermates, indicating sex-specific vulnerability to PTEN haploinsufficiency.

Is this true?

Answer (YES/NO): NO